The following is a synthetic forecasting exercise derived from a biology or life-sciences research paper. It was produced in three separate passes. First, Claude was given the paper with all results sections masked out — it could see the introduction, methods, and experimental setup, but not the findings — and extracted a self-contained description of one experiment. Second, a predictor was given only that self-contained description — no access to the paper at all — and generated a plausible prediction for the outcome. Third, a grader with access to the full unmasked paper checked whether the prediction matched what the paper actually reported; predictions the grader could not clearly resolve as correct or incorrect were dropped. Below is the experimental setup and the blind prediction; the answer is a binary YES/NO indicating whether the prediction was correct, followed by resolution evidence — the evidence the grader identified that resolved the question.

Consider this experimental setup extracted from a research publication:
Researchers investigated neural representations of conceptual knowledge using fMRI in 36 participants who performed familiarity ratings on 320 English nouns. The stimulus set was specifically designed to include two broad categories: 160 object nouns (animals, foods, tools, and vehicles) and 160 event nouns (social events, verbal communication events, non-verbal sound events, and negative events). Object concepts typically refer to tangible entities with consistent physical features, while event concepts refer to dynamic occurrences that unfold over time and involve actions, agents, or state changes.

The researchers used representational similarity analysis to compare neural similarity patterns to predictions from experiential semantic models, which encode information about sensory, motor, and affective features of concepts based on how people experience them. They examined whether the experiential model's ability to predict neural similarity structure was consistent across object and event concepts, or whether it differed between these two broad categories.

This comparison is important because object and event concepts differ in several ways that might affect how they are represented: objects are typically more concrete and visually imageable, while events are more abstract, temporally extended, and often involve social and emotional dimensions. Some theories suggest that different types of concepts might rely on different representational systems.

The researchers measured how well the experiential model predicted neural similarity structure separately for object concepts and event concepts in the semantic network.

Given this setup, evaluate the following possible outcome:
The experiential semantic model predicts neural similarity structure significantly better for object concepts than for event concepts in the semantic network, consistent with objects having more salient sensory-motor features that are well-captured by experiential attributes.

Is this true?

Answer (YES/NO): NO